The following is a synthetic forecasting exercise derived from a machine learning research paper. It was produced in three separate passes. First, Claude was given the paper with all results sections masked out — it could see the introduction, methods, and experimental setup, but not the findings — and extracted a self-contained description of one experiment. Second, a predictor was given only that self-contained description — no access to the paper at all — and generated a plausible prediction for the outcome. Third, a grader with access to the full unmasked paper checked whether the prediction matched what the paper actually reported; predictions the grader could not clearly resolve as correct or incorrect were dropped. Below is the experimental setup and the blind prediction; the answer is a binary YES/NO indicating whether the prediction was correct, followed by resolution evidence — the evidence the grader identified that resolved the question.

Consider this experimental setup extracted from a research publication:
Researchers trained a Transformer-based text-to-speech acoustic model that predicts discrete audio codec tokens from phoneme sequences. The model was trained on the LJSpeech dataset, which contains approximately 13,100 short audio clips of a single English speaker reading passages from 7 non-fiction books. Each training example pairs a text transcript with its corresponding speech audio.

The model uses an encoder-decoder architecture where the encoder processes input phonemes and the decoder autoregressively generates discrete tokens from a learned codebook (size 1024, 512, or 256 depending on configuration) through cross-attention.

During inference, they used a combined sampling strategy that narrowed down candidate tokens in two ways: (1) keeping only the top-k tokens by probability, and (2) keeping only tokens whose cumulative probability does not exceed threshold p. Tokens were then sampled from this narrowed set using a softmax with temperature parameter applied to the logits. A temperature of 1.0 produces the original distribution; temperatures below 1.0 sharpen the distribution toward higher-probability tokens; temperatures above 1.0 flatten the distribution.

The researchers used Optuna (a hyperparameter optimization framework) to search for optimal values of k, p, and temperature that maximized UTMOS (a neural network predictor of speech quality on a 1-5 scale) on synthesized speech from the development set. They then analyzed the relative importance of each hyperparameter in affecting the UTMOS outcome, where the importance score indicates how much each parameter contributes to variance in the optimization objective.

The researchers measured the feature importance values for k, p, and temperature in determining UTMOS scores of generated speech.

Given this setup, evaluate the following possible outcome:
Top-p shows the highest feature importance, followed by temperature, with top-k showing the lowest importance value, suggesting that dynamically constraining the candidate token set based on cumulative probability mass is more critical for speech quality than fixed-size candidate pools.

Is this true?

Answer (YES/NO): NO